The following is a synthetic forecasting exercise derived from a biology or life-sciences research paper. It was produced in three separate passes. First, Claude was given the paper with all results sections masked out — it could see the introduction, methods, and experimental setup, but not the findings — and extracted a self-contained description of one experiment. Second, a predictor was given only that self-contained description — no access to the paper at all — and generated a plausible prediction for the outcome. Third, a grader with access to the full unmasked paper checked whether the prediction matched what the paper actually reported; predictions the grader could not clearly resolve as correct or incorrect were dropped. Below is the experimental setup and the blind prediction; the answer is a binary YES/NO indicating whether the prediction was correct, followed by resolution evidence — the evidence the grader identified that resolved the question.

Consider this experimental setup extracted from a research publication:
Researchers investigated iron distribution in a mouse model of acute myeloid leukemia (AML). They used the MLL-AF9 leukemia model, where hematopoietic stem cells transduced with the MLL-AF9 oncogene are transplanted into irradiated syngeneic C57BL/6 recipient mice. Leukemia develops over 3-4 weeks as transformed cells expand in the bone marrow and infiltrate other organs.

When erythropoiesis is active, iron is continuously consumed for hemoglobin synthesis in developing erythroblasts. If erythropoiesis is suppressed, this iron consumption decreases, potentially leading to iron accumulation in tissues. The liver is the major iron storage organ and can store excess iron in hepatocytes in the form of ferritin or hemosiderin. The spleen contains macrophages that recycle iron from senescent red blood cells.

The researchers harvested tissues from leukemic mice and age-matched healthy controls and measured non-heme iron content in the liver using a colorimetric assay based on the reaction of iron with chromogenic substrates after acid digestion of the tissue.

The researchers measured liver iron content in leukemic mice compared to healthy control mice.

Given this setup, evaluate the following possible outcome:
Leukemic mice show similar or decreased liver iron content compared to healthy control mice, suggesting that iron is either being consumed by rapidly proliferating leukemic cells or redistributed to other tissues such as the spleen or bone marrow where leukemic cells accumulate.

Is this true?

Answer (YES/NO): YES